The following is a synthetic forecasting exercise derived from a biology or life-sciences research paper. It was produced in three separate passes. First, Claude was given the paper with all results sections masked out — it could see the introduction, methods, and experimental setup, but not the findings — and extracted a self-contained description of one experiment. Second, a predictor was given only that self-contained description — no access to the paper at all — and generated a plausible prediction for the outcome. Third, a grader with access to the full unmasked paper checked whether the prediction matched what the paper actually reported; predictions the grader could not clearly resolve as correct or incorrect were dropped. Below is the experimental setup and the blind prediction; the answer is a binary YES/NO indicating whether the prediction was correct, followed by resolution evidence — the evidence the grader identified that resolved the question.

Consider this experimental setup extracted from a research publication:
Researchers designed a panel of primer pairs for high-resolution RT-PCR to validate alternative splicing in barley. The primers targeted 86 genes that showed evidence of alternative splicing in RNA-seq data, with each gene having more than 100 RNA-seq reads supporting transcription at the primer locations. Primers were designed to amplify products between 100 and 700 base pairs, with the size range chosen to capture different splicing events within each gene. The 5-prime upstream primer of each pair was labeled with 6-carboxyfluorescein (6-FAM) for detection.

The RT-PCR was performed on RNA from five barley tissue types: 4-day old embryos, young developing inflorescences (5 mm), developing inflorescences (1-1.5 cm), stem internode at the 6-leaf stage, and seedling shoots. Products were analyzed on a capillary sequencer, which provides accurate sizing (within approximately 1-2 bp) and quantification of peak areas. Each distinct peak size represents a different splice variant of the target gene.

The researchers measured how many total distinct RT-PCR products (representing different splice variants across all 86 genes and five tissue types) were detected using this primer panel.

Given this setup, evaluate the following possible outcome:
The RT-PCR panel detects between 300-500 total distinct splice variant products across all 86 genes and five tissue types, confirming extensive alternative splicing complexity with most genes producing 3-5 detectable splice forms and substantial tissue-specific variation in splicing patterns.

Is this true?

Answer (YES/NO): NO